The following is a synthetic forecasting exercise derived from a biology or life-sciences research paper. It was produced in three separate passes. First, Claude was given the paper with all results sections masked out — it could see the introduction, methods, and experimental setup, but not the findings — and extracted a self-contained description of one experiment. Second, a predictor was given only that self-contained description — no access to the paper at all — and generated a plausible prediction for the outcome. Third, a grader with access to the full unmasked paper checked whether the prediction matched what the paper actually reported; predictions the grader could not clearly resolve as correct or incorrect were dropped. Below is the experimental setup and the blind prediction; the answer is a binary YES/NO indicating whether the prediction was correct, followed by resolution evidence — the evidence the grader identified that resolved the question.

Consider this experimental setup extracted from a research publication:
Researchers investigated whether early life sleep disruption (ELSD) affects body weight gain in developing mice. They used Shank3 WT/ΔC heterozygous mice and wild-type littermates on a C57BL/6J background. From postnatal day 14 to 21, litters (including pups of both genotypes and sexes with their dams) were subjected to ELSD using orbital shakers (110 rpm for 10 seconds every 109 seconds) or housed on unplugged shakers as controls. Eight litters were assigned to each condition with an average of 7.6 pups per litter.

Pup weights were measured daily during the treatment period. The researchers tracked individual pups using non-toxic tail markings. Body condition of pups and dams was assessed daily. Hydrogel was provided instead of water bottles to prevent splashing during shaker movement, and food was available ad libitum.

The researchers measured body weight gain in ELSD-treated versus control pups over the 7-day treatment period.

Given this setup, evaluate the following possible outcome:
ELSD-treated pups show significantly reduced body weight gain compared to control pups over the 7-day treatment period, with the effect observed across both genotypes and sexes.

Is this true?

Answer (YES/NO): NO